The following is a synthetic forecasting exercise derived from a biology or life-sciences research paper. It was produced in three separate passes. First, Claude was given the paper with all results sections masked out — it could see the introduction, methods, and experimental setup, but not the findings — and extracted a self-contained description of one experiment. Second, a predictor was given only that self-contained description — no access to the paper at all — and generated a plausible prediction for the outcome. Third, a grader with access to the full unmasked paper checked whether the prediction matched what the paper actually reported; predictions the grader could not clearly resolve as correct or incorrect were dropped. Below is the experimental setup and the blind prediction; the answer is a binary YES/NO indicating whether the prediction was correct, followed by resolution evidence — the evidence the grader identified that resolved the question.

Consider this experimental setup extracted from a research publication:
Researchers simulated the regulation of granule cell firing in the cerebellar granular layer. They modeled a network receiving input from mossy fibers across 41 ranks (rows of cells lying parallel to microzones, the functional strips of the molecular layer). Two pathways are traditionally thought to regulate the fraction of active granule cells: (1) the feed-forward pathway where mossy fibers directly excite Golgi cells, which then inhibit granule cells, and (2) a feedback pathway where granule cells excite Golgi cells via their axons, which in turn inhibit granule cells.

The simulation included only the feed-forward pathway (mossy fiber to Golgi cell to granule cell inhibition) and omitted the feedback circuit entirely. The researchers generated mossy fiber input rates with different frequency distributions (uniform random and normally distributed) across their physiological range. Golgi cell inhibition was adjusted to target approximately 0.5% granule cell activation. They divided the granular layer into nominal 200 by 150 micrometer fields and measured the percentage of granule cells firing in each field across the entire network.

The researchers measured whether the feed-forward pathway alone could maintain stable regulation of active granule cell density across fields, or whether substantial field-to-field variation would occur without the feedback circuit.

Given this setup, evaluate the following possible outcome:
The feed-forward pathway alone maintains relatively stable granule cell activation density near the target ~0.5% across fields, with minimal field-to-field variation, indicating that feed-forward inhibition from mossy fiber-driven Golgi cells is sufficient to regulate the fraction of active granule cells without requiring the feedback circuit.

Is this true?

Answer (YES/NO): YES